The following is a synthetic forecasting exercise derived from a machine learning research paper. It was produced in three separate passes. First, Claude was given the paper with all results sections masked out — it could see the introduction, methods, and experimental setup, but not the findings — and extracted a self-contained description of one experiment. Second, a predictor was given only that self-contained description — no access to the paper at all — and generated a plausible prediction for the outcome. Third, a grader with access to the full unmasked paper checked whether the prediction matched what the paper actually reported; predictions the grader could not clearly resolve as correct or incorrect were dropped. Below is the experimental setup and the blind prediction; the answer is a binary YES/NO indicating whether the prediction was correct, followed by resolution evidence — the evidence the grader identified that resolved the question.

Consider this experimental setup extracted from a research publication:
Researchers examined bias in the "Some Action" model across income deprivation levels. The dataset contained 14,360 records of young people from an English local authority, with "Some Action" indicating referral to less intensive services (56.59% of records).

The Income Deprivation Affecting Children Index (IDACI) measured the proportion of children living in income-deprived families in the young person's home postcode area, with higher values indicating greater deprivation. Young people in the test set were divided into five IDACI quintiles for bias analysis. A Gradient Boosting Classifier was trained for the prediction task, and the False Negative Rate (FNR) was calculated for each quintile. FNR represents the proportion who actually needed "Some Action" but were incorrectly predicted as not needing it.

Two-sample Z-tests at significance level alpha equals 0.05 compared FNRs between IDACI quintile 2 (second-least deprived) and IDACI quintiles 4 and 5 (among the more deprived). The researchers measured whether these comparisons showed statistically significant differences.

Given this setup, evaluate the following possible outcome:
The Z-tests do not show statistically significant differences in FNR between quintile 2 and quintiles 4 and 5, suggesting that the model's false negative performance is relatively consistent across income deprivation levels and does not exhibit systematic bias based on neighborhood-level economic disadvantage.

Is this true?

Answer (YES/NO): NO